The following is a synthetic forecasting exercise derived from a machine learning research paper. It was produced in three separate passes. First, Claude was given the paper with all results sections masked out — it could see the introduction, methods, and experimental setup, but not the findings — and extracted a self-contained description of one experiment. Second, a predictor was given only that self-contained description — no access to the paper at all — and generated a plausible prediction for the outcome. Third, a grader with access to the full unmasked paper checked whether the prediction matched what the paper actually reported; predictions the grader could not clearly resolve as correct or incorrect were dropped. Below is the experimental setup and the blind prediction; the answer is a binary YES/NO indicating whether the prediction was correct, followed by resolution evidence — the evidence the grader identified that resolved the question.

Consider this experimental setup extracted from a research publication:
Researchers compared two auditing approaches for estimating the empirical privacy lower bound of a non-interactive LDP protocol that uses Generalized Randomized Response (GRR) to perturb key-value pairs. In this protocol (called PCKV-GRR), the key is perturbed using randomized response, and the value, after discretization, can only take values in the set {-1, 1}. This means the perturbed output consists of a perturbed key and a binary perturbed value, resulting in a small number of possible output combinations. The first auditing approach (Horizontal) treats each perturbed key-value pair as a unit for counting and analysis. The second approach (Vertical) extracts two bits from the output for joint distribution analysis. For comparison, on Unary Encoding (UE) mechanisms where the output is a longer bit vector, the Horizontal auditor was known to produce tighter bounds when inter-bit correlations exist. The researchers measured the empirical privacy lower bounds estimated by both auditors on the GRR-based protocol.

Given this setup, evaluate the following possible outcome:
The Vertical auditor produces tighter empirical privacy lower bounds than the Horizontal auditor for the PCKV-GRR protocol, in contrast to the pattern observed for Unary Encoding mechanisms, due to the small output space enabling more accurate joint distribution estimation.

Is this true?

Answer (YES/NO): NO